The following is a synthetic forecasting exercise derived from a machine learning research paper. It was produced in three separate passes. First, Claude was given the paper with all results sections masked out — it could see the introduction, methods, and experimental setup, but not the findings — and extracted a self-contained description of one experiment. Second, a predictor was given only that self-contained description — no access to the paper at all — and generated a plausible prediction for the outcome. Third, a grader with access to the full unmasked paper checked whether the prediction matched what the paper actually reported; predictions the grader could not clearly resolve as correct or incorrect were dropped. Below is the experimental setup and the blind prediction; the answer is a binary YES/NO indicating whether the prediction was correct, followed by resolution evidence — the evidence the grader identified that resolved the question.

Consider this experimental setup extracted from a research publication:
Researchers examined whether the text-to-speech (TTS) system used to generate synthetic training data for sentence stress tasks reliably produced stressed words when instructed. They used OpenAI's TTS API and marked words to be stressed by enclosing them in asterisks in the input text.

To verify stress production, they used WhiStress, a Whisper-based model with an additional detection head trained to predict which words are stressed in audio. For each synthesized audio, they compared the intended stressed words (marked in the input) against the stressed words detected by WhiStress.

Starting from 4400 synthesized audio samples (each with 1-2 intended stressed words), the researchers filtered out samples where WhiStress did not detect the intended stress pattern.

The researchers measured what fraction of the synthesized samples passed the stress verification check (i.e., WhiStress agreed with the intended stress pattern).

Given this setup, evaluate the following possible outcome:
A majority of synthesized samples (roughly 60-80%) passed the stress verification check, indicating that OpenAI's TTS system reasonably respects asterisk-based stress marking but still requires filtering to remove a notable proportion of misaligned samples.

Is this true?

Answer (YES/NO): NO